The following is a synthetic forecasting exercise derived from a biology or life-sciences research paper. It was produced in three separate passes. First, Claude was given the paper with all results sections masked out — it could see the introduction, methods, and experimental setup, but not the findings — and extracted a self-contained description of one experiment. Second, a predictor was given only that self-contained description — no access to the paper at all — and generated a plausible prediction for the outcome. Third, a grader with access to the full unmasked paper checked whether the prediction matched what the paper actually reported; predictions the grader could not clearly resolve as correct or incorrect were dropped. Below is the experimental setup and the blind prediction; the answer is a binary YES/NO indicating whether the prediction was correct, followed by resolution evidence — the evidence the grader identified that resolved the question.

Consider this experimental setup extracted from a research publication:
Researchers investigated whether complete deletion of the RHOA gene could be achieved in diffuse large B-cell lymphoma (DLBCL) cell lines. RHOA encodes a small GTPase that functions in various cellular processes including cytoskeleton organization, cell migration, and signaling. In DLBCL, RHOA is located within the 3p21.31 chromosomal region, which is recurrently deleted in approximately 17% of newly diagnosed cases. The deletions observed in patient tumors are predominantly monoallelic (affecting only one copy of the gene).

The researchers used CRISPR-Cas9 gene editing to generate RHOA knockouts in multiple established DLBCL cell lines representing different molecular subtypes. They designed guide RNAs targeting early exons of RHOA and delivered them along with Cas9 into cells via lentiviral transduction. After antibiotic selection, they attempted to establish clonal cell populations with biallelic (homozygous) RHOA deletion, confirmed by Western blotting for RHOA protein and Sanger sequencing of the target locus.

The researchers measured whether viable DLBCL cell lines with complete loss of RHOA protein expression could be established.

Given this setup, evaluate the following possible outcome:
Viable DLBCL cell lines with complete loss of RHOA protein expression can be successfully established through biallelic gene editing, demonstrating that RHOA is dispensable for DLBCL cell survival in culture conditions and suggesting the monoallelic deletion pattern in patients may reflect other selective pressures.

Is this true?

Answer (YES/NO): NO